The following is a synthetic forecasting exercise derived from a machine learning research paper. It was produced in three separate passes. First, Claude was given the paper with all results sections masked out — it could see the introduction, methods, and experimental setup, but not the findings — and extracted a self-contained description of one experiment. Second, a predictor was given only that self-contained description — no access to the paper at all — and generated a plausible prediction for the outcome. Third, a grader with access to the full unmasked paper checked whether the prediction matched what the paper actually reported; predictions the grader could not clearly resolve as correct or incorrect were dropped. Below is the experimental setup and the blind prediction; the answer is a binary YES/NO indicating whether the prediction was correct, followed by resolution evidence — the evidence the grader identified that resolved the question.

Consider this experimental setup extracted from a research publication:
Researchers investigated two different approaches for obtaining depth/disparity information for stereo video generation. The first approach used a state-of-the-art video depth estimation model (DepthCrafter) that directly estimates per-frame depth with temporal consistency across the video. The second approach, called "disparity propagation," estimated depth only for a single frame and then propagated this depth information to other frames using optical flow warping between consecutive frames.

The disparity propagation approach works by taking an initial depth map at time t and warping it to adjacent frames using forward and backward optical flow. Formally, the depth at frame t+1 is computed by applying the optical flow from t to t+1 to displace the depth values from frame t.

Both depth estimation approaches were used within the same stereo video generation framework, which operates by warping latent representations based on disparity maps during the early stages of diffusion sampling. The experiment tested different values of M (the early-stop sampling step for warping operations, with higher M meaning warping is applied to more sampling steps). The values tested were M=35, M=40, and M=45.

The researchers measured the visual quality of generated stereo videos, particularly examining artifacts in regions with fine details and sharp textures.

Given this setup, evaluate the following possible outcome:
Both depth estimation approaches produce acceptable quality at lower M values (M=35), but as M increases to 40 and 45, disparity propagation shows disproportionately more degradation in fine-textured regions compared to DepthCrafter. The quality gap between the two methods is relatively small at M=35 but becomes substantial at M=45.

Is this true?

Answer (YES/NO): NO